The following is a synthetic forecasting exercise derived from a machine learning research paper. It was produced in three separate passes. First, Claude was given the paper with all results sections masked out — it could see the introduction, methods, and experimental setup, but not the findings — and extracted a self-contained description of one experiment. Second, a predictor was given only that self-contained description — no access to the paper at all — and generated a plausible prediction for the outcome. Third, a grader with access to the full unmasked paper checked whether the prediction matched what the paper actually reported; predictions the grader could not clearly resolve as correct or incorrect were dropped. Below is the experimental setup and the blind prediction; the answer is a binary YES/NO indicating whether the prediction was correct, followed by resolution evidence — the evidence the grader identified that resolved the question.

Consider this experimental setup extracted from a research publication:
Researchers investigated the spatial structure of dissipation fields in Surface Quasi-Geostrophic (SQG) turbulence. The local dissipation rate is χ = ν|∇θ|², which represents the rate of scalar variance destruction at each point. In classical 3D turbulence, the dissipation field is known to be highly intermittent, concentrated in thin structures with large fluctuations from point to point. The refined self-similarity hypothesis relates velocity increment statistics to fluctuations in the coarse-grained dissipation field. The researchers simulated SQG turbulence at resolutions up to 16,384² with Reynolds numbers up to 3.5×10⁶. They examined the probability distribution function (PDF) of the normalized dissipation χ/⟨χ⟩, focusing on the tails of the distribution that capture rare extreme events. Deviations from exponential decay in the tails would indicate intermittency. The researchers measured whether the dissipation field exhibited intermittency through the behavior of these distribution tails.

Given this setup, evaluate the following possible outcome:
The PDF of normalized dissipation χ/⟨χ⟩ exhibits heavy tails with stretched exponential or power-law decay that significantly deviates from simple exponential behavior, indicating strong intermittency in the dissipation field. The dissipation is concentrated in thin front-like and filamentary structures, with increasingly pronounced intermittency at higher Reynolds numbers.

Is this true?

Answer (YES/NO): NO